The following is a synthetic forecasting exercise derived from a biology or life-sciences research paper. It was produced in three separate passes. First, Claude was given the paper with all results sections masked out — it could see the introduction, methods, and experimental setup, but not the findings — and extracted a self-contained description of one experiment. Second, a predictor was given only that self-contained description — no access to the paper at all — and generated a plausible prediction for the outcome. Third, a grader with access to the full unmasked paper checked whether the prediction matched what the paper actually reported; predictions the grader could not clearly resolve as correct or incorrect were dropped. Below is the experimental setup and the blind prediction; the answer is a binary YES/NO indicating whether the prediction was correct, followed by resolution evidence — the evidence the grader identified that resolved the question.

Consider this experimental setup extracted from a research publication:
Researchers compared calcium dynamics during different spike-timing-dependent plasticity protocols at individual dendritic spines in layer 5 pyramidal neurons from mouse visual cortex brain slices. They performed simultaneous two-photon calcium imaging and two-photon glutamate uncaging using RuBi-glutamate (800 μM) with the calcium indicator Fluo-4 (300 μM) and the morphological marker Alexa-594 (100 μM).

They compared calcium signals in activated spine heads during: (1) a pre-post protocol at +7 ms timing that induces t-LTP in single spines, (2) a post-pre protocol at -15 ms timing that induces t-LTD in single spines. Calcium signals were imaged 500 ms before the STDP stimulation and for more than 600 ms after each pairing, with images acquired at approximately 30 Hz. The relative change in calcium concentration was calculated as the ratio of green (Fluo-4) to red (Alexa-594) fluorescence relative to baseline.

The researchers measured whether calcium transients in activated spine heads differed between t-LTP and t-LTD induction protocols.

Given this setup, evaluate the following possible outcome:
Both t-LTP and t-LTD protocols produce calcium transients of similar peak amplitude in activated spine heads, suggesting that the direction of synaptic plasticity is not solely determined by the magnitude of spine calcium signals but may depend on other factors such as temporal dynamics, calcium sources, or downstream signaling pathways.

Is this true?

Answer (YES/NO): NO